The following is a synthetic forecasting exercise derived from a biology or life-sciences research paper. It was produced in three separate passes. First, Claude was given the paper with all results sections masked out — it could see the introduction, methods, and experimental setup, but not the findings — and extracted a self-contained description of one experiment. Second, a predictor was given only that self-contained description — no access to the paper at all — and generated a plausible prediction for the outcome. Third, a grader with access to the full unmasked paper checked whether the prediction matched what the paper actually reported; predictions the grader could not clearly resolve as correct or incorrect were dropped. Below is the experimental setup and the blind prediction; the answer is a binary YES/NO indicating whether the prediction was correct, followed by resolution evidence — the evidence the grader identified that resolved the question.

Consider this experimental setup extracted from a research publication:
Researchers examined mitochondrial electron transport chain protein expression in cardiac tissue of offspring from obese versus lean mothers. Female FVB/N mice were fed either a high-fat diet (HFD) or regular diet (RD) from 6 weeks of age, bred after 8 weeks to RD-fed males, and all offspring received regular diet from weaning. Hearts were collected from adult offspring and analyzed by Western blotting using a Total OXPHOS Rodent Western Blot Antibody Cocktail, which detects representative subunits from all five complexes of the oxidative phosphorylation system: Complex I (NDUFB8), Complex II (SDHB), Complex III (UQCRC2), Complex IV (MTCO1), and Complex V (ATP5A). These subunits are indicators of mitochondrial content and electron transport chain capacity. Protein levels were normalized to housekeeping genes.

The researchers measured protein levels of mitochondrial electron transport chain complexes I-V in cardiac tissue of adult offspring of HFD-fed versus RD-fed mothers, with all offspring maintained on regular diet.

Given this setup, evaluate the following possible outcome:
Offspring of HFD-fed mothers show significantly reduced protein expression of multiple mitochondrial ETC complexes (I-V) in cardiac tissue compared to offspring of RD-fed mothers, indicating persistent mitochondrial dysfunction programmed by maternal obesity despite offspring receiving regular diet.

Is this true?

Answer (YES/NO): NO